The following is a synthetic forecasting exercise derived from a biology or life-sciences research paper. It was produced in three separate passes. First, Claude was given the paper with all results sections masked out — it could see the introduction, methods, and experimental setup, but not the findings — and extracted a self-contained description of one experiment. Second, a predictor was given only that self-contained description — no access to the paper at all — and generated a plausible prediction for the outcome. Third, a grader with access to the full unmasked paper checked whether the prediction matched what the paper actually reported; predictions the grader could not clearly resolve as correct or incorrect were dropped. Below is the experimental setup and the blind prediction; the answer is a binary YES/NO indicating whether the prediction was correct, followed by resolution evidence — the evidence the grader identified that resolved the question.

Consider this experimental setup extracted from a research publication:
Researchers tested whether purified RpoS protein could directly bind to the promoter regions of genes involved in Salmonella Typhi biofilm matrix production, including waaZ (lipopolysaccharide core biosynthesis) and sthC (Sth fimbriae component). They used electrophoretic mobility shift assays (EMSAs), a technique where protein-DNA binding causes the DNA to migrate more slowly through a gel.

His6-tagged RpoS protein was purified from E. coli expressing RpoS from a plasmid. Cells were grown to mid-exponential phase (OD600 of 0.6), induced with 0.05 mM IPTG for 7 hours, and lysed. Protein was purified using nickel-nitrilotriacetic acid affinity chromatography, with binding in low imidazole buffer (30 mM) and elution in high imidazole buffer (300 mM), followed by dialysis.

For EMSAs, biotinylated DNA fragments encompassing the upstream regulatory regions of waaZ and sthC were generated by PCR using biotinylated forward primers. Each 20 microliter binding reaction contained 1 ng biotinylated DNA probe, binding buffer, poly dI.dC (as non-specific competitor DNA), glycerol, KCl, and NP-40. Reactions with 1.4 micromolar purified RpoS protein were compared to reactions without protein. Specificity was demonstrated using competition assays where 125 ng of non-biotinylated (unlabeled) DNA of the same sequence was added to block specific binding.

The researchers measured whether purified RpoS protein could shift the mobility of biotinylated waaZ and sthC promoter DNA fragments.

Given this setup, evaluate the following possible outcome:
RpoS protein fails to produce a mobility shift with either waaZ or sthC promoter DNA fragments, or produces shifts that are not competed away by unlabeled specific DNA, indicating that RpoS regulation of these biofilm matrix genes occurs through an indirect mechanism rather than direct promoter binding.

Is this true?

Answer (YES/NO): NO